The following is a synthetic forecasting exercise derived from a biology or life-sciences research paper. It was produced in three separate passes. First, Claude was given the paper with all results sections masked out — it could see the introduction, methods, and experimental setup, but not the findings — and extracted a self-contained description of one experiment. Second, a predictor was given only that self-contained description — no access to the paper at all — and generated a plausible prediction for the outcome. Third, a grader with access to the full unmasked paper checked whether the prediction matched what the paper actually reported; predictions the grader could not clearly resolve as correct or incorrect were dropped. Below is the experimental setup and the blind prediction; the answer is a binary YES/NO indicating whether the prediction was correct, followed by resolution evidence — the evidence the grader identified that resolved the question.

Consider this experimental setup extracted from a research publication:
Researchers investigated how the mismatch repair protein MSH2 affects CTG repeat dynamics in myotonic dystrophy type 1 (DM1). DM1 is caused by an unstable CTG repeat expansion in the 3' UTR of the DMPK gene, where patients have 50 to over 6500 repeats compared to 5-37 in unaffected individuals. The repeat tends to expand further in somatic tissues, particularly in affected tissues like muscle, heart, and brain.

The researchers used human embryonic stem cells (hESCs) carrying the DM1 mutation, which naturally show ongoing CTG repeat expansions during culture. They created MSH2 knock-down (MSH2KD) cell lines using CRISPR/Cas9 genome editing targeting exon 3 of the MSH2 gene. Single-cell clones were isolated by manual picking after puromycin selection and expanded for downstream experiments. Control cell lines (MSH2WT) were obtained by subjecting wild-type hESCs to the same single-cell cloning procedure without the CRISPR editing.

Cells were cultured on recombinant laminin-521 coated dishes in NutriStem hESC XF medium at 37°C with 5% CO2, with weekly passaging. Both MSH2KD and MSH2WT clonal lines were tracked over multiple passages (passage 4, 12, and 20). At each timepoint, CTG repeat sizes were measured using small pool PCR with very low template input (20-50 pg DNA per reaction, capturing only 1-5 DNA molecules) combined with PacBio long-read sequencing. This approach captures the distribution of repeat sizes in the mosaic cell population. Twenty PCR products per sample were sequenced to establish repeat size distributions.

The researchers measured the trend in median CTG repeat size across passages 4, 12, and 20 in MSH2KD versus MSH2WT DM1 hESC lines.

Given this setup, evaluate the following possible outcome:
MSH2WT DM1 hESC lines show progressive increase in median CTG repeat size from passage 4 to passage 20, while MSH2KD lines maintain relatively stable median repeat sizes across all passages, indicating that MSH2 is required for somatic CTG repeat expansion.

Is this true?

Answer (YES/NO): NO